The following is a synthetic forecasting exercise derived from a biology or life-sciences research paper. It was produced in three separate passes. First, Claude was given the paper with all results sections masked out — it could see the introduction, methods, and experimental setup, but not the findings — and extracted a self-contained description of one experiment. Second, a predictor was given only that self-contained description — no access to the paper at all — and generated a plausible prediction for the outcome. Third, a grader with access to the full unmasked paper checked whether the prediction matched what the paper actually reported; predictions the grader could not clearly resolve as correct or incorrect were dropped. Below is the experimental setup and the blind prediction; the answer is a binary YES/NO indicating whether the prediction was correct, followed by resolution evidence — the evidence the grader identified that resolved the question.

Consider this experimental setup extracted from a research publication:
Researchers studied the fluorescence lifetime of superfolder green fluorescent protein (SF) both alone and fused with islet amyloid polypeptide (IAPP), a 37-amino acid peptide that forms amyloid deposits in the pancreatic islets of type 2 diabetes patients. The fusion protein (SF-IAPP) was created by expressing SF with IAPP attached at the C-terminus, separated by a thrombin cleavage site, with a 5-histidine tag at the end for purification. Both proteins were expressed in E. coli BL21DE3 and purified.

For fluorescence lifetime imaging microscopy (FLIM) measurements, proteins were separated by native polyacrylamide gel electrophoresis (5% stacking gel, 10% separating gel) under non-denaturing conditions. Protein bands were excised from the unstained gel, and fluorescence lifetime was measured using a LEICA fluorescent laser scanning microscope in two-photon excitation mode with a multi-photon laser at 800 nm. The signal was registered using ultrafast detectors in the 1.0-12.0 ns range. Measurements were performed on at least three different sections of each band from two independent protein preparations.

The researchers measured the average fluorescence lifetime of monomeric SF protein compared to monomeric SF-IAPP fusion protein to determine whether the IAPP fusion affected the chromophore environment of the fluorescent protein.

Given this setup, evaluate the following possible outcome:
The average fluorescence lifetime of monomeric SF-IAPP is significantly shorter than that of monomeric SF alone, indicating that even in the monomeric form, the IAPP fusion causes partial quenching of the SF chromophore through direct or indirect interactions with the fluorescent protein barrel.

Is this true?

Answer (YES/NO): NO